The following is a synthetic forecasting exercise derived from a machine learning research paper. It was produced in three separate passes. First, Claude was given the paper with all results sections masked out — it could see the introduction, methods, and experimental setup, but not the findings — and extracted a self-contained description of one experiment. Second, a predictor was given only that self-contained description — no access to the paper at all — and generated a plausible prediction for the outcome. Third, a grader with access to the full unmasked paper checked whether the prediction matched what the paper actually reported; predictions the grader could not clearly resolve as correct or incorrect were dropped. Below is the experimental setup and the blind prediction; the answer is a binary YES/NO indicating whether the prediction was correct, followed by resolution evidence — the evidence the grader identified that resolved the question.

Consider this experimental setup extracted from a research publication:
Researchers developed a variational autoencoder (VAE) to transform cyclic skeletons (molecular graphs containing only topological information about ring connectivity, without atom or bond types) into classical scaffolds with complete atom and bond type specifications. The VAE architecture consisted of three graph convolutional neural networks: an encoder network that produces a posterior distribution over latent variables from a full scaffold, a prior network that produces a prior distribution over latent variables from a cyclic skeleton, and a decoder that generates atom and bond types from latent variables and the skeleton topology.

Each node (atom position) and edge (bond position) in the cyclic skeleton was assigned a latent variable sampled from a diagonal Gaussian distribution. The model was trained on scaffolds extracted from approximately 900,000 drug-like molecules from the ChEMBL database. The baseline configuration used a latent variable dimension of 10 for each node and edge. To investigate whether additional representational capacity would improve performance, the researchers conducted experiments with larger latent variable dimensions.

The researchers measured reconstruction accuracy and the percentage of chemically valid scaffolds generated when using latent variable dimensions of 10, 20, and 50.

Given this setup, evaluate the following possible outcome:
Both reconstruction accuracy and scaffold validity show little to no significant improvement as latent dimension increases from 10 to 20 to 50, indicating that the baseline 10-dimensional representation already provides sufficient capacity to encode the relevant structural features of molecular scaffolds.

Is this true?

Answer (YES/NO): YES